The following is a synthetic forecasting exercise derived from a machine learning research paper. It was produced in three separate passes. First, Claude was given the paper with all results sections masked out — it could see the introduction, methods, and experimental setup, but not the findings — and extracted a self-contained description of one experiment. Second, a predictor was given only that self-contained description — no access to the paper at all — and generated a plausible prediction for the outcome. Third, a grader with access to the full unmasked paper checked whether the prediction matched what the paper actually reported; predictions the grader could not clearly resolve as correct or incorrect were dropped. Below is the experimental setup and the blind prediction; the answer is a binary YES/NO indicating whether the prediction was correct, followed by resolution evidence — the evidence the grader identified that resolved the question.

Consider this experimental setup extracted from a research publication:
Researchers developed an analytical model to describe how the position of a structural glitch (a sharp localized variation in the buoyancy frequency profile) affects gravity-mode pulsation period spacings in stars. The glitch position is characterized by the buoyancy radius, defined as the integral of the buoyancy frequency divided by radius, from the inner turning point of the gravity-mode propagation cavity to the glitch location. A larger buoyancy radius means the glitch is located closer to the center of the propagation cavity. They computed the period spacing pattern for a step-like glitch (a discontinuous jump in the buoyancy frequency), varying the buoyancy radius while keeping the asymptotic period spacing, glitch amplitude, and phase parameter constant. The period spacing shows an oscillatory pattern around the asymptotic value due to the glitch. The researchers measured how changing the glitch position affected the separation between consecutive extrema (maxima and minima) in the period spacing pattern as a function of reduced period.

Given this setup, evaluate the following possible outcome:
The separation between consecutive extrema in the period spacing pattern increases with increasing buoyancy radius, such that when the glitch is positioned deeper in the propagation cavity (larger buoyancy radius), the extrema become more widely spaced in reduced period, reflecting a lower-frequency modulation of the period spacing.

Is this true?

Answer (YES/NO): NO